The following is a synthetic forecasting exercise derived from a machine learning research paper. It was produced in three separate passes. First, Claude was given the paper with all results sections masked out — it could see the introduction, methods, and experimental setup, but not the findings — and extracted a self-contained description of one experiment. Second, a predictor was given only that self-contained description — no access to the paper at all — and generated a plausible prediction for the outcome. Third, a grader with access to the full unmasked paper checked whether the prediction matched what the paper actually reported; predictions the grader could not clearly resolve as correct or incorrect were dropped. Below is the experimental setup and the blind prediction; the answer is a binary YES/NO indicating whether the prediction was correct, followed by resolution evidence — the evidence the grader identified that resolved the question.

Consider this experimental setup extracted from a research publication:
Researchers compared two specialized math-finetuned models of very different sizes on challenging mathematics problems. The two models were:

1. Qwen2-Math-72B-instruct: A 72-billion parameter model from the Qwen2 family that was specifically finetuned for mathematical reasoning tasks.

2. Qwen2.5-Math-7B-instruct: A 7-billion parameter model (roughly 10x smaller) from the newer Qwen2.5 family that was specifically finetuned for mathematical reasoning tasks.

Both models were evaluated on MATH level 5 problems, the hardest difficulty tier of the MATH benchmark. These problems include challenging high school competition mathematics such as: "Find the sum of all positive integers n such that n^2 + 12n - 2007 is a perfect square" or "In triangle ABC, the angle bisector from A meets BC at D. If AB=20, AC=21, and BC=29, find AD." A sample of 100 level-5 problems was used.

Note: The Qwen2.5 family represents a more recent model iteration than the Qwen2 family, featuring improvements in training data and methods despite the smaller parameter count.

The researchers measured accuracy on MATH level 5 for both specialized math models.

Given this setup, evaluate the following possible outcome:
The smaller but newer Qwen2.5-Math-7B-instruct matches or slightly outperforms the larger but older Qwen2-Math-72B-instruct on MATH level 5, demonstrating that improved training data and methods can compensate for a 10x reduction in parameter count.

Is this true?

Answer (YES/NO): NO